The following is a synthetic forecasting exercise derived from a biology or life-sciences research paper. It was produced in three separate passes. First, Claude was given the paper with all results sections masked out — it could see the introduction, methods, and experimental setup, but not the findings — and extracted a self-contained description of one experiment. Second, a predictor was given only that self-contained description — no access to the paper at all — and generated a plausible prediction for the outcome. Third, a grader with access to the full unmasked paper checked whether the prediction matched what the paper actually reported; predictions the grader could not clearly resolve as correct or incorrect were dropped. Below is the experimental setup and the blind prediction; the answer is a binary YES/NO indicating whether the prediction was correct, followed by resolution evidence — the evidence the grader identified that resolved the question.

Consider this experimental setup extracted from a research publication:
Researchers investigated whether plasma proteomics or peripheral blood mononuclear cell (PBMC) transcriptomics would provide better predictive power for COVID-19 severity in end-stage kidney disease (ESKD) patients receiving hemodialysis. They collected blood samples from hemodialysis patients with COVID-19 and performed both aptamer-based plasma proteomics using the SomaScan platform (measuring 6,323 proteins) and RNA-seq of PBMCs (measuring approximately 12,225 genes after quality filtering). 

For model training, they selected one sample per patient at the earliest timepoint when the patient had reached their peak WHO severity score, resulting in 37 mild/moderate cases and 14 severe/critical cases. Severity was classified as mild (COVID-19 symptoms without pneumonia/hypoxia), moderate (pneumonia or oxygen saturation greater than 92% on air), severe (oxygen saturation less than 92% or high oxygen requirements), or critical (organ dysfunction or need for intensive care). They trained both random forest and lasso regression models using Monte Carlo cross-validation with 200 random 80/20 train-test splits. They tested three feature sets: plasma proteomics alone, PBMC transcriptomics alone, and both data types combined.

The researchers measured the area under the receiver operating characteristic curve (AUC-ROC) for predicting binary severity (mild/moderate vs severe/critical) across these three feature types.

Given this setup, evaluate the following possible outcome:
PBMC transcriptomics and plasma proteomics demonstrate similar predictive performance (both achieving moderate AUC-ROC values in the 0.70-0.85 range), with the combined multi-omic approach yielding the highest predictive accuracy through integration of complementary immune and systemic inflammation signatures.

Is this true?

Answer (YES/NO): NO